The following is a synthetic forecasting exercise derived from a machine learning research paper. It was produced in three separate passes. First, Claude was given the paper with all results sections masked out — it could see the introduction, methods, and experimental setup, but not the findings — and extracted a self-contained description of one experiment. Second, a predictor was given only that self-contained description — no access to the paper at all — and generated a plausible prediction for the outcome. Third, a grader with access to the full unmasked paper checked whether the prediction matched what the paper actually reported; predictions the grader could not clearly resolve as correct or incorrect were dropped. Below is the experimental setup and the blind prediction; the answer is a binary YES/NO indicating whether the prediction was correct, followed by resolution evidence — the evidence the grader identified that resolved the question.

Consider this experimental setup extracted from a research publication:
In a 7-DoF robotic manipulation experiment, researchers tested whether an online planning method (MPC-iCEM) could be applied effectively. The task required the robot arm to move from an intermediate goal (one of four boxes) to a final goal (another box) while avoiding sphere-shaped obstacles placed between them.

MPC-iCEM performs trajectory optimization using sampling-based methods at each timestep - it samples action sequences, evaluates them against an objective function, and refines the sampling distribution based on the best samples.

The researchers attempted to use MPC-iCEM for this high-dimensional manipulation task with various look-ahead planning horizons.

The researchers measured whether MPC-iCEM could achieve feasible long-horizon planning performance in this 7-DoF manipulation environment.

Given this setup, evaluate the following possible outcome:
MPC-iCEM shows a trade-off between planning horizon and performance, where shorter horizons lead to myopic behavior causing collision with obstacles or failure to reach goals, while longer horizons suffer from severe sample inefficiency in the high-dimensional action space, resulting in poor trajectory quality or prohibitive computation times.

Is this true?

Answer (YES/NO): NO